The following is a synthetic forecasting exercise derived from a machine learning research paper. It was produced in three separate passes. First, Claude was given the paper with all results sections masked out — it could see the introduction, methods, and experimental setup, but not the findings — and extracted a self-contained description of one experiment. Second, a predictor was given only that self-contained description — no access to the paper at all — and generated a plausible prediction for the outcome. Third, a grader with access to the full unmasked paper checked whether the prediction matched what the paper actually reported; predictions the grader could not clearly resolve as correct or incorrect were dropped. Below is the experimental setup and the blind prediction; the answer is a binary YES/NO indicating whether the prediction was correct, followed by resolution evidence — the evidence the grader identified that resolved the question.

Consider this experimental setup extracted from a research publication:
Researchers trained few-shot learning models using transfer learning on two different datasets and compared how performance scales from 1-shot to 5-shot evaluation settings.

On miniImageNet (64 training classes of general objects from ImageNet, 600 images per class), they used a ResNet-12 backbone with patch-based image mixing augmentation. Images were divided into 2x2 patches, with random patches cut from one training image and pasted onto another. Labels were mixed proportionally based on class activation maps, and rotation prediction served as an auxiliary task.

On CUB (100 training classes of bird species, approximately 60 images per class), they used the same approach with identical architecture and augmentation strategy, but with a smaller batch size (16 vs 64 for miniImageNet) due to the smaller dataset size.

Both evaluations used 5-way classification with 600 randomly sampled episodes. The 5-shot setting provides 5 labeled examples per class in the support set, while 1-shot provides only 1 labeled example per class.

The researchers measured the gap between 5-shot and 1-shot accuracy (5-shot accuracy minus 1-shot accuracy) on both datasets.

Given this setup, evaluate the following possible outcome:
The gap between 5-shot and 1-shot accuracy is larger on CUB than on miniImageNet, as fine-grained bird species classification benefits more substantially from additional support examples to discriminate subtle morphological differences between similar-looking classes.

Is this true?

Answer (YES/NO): NO